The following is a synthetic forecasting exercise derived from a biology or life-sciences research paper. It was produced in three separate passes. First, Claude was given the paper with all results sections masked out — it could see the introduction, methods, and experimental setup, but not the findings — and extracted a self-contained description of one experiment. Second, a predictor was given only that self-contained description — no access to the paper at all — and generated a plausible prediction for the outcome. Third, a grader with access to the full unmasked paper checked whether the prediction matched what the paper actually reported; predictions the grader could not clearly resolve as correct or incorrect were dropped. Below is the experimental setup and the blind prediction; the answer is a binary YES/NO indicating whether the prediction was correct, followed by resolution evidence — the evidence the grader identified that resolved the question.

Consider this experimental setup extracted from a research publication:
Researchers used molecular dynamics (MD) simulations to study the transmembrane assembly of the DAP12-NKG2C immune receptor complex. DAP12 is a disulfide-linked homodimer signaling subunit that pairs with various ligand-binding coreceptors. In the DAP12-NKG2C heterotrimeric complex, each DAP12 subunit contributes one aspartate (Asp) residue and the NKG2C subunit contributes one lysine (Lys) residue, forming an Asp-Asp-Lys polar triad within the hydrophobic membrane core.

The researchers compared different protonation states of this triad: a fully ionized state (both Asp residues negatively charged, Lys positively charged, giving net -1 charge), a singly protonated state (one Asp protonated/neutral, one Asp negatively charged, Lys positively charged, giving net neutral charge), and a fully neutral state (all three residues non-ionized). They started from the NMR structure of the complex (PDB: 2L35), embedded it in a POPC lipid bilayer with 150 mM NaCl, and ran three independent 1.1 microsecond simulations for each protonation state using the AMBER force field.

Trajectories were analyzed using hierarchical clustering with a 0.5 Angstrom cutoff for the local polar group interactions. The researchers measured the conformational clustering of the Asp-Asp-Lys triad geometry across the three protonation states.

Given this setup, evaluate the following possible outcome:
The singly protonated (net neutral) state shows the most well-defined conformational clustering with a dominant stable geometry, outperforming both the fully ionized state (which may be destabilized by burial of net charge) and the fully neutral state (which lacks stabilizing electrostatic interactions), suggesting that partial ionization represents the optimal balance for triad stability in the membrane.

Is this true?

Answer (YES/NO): YES